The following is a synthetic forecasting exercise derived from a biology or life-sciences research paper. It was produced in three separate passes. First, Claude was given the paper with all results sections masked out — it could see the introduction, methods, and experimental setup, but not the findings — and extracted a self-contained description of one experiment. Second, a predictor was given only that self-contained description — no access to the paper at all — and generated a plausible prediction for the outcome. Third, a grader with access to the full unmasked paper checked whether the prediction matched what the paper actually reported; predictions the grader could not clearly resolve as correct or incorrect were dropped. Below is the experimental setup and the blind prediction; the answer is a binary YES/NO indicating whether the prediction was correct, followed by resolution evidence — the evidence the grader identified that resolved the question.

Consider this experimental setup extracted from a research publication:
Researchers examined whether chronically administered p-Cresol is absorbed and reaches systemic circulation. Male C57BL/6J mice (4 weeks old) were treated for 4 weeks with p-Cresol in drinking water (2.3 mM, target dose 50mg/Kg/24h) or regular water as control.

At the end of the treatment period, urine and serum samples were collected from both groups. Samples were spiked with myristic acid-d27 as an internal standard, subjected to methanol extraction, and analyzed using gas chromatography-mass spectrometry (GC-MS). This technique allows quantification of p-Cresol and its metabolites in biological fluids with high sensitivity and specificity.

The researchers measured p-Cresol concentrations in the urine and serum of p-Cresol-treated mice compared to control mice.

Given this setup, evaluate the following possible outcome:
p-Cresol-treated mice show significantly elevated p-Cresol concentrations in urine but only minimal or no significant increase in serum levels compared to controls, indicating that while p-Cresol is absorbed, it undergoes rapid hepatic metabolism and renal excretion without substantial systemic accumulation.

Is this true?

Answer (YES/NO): YES